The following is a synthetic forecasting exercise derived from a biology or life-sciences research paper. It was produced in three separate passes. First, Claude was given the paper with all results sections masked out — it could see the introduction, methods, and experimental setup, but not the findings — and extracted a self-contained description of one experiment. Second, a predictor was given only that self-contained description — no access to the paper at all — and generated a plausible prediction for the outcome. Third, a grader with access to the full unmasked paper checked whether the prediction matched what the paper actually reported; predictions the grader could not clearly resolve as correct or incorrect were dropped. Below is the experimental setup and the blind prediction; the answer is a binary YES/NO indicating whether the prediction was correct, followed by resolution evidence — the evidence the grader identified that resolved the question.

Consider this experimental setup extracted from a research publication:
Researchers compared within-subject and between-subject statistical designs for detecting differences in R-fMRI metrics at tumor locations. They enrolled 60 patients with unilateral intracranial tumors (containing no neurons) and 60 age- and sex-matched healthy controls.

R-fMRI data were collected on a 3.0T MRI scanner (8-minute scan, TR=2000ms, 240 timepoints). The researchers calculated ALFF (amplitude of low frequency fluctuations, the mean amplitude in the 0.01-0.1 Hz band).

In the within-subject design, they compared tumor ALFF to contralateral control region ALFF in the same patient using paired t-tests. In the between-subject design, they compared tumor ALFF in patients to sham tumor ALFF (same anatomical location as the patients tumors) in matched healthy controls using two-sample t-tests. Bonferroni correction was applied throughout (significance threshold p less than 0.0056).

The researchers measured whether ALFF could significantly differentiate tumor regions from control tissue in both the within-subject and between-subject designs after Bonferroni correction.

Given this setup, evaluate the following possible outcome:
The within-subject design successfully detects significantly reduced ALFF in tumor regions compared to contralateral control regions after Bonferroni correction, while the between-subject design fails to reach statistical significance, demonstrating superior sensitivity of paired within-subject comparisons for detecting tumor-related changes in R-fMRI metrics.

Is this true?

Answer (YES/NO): NO